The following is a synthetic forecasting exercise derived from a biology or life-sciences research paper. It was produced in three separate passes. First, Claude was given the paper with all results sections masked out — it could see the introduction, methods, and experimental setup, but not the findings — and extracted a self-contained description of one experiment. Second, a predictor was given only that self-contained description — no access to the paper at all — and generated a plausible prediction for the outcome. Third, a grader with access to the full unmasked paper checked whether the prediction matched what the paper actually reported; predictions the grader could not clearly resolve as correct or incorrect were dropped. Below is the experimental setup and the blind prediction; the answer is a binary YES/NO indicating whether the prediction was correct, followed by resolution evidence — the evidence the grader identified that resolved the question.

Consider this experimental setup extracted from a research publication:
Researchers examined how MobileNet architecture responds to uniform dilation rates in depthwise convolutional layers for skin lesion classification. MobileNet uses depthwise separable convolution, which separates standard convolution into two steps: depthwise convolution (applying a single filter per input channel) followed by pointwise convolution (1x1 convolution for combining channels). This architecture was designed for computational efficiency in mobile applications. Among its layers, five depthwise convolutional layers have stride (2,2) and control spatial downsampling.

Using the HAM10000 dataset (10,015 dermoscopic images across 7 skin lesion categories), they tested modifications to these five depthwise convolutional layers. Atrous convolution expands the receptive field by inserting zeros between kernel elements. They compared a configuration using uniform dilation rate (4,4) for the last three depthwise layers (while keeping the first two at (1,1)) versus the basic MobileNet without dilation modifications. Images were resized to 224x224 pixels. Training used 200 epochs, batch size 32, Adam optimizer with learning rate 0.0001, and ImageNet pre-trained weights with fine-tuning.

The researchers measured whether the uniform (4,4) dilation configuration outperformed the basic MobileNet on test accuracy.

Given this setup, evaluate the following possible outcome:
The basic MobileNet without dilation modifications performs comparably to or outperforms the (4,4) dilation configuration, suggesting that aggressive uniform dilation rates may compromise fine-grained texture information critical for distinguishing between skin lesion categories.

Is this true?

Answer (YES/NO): YES